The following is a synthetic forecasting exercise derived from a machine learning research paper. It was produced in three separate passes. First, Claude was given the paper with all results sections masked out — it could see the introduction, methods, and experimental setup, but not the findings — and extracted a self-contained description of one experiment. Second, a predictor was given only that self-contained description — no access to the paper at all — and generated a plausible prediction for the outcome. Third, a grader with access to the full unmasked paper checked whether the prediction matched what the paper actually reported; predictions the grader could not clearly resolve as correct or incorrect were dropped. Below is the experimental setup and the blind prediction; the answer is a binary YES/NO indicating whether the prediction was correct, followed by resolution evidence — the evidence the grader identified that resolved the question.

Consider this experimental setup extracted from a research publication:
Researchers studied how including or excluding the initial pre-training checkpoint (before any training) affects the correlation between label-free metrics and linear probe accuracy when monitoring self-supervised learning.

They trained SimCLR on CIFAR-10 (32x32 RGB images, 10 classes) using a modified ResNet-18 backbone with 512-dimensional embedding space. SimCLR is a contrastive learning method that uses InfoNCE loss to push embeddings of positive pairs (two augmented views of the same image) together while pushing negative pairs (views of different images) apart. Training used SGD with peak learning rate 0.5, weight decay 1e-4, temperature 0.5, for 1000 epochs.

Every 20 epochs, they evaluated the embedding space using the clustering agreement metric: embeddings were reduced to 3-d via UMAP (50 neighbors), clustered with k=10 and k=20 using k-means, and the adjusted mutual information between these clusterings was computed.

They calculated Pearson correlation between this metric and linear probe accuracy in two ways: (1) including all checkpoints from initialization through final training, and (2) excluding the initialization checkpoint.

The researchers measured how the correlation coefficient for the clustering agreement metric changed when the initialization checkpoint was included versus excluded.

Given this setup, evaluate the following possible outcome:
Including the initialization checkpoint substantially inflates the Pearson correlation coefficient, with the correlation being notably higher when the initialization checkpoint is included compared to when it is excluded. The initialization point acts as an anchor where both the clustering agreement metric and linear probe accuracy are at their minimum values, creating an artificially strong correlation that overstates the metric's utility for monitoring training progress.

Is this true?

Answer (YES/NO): NO